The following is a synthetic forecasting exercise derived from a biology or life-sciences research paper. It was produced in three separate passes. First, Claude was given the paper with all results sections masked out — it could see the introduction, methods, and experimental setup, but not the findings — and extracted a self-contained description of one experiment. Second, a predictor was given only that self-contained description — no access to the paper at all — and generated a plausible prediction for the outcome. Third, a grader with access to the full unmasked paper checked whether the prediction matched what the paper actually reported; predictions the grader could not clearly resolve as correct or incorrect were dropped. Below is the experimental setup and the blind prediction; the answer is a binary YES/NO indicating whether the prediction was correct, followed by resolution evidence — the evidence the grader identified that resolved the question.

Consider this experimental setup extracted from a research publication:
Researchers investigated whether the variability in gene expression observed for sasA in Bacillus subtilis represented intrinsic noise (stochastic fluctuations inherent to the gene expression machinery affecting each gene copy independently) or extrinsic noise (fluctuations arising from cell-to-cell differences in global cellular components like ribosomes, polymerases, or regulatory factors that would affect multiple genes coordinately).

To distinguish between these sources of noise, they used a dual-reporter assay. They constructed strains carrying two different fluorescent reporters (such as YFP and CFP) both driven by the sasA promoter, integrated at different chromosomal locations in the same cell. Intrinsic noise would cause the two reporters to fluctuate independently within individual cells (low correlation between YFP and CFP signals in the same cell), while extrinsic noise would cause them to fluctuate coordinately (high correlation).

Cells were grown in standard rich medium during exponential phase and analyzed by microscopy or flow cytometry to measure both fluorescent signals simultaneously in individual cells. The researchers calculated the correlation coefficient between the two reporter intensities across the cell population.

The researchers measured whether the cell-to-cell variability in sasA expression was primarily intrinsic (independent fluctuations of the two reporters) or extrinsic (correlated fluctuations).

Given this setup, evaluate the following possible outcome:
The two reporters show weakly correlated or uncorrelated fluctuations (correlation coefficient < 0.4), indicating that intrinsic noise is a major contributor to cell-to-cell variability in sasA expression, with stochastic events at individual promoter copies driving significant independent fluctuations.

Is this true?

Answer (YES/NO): NO